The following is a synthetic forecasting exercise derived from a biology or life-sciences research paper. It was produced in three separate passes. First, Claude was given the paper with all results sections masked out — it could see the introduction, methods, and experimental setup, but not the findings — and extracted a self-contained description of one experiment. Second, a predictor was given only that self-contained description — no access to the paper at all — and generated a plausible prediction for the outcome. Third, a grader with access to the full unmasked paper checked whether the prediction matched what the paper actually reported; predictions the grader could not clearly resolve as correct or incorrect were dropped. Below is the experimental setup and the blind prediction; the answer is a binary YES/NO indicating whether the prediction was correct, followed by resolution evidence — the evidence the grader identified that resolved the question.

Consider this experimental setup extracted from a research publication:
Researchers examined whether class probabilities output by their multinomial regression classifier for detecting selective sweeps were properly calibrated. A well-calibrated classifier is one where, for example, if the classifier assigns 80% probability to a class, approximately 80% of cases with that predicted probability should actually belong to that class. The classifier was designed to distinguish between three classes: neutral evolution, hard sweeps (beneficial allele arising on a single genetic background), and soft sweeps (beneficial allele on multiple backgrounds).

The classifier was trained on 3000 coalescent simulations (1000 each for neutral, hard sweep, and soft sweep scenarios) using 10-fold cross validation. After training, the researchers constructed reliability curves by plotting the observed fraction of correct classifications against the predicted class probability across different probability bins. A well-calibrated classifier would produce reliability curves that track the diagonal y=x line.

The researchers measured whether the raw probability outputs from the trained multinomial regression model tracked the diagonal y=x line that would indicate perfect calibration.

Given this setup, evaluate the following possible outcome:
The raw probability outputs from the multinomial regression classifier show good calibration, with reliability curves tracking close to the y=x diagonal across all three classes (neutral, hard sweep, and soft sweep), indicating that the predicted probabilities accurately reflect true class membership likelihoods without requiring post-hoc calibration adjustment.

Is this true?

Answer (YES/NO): NO